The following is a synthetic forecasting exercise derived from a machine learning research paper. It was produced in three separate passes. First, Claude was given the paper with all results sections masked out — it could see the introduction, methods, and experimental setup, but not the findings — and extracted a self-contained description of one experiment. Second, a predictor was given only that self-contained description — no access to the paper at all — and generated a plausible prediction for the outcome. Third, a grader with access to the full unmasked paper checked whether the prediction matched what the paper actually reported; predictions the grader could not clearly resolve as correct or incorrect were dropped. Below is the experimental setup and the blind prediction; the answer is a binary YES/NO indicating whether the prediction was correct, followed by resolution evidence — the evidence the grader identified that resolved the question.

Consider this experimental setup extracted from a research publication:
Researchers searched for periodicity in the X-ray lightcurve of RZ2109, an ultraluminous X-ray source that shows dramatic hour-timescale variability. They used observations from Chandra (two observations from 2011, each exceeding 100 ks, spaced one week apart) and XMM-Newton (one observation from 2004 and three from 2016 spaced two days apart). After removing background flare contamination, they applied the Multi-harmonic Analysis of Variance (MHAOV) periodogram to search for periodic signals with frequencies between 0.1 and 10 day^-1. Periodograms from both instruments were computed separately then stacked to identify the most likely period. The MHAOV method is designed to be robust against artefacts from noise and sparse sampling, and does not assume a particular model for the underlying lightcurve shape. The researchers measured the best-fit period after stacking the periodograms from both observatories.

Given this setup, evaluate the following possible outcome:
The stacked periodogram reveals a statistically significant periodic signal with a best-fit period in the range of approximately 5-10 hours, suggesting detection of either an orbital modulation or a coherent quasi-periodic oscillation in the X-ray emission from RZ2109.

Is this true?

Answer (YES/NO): NO